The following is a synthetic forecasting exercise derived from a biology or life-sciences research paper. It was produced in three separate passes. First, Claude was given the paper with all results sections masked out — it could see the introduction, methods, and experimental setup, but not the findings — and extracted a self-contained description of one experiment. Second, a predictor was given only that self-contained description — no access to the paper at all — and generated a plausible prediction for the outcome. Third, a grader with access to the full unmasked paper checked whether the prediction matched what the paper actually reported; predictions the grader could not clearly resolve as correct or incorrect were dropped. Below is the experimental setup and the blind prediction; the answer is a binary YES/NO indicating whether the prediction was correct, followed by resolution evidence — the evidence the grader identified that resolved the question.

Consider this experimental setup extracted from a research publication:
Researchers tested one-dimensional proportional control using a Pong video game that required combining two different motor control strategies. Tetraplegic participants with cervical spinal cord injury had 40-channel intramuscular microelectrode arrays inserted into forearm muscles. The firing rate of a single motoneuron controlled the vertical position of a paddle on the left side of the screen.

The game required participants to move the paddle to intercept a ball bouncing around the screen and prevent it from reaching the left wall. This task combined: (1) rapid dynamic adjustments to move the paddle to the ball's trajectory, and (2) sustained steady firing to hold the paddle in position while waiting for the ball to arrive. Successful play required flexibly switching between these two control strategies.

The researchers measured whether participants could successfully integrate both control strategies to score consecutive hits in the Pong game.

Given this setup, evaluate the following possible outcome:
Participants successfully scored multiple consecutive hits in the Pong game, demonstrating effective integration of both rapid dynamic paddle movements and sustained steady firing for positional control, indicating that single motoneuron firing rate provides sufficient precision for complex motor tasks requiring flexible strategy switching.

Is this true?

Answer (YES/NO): YES